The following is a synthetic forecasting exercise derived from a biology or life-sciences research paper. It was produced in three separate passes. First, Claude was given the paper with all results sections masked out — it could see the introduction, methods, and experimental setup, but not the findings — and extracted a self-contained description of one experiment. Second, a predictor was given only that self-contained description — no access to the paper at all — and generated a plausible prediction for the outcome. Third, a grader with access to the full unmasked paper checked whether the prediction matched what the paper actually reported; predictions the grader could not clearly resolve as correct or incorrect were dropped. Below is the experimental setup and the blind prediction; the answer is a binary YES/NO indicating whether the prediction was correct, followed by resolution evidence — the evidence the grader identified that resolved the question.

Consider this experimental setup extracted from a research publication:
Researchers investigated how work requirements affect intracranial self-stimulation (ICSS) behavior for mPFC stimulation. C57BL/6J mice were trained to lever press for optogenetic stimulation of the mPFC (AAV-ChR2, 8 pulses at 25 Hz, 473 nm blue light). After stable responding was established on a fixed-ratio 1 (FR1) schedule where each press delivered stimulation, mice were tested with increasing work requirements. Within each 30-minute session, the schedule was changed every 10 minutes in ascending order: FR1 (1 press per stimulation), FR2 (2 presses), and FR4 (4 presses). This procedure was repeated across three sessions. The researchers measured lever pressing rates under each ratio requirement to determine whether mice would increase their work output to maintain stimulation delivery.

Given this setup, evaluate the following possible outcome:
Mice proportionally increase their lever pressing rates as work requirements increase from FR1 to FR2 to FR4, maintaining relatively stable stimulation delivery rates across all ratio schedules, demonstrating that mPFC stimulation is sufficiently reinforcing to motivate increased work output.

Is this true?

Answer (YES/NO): NO